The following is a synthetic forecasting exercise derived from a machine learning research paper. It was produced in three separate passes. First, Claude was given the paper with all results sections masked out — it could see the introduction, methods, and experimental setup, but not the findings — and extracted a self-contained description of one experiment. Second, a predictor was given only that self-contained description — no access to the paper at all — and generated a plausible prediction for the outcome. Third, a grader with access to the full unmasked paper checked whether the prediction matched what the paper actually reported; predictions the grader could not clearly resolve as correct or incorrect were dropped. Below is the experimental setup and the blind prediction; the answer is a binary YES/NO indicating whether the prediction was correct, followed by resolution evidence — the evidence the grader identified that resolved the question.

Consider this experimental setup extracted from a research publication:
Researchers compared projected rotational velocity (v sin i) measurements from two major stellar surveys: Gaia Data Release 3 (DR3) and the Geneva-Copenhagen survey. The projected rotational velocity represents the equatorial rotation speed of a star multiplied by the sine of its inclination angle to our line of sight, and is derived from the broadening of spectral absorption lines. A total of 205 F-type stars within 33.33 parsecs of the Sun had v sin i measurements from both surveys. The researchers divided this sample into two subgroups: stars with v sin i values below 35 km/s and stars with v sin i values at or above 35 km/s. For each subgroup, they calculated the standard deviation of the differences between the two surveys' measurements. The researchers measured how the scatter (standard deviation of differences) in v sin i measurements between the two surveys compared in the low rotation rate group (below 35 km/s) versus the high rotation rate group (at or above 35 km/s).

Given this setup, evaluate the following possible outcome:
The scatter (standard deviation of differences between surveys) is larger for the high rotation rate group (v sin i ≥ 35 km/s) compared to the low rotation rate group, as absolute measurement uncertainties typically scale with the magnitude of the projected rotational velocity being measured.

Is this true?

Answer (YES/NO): YES